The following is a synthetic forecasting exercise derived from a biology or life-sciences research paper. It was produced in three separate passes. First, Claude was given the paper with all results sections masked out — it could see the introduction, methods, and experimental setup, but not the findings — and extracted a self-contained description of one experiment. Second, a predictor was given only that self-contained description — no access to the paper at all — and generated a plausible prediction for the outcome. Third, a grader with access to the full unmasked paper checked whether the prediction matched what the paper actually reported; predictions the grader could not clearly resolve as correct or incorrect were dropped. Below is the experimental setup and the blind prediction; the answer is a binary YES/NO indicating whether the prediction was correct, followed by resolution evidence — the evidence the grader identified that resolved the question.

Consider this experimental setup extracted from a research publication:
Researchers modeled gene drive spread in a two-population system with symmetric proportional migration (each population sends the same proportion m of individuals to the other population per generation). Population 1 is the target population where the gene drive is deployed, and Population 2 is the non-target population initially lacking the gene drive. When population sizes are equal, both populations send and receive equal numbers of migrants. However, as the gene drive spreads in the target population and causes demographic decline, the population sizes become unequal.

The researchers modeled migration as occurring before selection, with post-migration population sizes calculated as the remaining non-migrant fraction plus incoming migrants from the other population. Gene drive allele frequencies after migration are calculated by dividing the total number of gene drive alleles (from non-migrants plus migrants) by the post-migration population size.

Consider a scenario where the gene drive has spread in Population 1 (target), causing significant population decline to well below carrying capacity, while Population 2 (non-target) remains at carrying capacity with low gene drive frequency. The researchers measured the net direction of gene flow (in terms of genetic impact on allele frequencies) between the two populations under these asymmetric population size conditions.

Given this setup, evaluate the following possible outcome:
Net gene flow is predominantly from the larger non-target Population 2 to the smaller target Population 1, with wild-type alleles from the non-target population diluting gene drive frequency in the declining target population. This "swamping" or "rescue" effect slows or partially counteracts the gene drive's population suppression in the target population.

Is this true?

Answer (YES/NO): YES